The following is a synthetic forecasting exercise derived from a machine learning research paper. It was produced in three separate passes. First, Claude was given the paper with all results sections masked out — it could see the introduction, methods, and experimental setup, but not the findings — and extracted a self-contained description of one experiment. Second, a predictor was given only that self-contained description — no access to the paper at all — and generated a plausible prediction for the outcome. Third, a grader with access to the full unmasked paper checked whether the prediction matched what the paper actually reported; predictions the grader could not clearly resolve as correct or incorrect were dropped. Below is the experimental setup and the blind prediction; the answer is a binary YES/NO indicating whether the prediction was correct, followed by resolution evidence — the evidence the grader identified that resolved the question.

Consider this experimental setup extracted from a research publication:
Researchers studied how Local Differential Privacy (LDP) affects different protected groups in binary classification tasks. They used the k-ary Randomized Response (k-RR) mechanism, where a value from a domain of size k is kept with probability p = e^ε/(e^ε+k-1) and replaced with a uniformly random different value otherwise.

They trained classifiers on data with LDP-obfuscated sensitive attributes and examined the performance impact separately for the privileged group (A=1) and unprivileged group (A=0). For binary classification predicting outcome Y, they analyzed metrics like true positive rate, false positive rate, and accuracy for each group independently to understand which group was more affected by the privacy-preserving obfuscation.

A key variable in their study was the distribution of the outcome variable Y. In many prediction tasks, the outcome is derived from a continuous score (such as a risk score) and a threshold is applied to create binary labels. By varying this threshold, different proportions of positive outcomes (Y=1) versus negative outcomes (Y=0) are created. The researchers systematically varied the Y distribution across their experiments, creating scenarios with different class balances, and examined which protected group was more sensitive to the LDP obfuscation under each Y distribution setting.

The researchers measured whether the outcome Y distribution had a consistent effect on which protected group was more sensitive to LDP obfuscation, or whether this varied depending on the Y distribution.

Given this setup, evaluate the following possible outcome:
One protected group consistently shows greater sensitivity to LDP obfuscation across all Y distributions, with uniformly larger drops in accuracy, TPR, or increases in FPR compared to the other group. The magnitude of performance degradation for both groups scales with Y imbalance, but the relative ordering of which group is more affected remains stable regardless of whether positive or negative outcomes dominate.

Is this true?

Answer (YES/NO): NO